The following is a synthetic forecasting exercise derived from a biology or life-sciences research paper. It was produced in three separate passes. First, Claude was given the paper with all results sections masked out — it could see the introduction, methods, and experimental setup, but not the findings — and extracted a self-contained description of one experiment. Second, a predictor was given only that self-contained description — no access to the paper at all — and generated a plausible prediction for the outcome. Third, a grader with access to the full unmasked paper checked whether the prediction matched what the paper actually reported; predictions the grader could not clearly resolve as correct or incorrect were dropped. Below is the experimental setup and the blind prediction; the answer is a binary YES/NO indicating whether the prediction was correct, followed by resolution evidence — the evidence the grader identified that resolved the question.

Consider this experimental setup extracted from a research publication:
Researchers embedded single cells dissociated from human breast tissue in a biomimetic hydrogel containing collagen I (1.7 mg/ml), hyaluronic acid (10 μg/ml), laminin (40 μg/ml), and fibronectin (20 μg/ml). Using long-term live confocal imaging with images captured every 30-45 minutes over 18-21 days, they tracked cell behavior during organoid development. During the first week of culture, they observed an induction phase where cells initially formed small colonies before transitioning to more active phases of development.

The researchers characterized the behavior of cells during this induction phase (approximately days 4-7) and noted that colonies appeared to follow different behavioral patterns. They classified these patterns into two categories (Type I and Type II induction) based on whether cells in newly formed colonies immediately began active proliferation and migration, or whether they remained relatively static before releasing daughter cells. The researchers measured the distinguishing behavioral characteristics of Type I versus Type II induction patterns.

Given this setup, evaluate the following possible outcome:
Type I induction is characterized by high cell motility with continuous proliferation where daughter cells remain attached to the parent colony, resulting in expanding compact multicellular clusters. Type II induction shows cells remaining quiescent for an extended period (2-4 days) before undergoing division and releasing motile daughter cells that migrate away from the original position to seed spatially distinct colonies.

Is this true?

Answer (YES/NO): NO